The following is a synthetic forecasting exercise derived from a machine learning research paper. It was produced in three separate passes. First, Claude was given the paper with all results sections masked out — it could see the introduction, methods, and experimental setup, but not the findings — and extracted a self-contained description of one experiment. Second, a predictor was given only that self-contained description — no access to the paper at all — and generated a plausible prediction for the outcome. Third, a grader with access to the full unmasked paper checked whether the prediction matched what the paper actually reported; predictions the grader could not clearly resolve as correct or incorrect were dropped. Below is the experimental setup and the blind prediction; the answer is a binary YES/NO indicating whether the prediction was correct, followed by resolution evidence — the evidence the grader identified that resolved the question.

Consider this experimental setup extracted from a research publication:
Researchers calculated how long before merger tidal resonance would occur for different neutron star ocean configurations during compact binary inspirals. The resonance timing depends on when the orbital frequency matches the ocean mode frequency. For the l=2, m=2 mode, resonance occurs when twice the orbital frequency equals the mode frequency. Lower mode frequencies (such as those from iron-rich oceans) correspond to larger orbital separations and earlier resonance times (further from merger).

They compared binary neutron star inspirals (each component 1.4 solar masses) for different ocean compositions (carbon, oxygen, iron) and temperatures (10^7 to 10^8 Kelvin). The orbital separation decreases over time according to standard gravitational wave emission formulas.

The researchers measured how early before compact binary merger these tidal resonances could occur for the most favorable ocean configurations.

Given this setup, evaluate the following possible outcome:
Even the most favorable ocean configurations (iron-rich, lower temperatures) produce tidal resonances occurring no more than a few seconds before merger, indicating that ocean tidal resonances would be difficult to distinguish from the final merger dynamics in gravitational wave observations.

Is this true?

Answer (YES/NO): NO